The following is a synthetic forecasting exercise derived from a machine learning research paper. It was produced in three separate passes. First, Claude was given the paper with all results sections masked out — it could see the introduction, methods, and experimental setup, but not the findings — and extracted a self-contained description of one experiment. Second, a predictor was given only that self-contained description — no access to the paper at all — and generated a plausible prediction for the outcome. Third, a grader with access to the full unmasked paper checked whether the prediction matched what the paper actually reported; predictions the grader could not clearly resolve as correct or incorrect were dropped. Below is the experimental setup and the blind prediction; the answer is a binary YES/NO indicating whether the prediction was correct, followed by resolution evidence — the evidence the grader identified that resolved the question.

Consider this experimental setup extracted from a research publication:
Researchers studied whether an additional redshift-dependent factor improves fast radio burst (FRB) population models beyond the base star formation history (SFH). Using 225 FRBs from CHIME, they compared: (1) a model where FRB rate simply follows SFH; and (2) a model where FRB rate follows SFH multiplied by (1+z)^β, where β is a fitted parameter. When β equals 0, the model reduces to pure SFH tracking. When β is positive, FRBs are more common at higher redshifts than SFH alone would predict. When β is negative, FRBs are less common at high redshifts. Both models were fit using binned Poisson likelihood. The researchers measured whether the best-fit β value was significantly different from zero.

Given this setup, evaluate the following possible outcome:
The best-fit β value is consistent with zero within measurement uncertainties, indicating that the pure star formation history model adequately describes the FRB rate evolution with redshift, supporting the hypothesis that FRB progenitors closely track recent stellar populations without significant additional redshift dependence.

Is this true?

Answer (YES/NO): YES